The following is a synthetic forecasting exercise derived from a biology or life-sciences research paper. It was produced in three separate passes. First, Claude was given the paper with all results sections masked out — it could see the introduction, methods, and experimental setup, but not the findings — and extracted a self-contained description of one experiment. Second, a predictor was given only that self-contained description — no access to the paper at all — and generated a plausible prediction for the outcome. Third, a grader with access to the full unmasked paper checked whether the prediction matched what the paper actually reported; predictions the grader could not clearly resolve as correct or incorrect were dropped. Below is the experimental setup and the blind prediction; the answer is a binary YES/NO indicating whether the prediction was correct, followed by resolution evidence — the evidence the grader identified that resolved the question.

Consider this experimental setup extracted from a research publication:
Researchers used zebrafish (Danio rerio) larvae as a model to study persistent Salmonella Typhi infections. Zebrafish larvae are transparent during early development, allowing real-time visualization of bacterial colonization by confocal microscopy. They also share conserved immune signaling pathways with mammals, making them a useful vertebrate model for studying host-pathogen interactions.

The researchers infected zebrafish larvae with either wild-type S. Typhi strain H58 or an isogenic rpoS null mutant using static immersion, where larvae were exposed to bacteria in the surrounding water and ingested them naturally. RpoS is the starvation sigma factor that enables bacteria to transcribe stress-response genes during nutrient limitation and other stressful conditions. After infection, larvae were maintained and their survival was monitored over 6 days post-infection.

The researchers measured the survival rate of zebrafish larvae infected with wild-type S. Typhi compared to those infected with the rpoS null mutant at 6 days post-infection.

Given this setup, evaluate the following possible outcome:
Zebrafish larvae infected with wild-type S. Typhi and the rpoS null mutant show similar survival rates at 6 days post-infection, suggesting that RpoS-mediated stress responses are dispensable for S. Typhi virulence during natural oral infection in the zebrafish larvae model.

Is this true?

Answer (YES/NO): NO